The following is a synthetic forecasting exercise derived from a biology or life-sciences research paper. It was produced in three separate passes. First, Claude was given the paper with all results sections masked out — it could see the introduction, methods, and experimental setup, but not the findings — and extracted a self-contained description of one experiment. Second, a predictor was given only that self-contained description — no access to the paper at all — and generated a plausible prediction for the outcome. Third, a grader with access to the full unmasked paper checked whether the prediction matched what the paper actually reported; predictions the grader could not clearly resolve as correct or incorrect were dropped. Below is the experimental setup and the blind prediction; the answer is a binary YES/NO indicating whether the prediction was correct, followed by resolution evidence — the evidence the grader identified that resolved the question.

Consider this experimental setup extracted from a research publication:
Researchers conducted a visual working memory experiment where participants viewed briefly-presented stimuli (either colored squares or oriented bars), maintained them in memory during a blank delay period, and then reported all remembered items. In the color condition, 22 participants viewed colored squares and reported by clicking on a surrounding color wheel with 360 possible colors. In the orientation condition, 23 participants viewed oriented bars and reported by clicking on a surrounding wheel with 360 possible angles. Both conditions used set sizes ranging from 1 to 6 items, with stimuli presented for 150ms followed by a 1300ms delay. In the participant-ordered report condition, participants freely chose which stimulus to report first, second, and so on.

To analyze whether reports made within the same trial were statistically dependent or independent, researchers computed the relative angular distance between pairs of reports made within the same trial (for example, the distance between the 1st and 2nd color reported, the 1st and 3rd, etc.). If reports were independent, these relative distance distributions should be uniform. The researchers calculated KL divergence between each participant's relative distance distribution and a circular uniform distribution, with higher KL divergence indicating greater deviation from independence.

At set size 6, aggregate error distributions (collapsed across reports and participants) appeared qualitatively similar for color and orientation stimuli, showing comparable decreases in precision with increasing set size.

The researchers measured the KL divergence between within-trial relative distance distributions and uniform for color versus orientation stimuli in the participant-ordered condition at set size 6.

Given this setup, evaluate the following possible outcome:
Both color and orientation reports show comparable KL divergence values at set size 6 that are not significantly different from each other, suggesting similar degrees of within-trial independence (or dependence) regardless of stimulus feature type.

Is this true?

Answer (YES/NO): NO